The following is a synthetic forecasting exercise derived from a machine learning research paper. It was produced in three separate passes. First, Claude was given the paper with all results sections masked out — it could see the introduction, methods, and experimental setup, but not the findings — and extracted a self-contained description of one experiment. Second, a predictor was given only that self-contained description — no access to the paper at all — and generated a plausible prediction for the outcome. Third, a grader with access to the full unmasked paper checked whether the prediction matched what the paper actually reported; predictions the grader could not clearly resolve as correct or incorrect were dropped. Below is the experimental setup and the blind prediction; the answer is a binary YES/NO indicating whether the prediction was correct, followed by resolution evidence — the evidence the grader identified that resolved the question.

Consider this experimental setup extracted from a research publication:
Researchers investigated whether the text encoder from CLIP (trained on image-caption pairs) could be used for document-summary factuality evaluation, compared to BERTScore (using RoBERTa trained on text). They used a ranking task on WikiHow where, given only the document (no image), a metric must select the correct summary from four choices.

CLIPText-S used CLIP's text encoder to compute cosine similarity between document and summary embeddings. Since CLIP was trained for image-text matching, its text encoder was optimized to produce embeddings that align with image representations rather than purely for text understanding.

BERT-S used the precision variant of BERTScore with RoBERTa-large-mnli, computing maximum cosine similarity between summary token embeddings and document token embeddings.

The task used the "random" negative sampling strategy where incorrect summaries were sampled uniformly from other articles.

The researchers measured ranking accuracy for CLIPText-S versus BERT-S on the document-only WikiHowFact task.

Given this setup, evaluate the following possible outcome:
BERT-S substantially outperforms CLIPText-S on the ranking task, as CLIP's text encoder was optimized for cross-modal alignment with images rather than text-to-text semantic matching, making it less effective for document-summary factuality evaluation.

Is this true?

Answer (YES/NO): NO